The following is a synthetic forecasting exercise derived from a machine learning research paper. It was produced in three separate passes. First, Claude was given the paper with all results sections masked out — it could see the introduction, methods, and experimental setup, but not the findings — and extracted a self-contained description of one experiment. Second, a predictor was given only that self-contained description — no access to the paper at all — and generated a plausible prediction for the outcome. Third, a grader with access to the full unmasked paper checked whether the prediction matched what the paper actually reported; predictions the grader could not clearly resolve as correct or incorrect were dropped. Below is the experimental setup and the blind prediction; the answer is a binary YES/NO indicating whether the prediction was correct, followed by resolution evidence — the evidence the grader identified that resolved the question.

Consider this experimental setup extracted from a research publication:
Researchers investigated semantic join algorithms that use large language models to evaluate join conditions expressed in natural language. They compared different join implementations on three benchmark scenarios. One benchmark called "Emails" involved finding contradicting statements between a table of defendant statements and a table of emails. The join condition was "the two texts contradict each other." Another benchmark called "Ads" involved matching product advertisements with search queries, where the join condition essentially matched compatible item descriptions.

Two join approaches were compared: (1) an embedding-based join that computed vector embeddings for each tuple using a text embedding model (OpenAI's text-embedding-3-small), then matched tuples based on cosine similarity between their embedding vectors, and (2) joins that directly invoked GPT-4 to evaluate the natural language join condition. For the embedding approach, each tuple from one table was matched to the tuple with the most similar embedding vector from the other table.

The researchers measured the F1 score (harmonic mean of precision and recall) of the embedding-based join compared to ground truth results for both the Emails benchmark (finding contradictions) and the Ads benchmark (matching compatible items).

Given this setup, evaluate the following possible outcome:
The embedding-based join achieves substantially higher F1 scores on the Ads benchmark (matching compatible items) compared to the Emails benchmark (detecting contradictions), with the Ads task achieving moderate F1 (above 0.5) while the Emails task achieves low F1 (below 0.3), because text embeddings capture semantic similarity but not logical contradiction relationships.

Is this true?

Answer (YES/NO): NO